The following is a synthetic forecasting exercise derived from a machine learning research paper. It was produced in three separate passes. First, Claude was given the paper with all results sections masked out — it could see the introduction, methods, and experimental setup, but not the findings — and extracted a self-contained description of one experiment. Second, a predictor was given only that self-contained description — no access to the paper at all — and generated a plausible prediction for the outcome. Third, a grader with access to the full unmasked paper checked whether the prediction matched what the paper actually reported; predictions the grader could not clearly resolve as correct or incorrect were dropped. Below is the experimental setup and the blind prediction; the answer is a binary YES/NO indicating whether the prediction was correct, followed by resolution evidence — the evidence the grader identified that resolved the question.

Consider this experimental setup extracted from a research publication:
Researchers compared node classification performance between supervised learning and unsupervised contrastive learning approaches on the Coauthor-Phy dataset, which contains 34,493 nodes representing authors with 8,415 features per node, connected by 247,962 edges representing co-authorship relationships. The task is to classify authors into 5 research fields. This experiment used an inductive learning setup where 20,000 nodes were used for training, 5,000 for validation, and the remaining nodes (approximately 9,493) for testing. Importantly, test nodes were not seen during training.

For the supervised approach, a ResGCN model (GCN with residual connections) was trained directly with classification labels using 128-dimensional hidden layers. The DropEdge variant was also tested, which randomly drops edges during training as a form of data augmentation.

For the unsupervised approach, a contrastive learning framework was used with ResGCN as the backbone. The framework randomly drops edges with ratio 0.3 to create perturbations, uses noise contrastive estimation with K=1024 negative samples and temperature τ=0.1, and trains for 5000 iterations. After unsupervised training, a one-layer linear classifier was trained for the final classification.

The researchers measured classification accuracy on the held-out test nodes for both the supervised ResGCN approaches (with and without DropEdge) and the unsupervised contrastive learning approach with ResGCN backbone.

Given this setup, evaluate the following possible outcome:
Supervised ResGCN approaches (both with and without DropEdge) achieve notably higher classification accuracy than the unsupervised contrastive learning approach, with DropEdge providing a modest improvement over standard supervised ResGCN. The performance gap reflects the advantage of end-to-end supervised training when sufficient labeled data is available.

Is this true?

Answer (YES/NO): NO